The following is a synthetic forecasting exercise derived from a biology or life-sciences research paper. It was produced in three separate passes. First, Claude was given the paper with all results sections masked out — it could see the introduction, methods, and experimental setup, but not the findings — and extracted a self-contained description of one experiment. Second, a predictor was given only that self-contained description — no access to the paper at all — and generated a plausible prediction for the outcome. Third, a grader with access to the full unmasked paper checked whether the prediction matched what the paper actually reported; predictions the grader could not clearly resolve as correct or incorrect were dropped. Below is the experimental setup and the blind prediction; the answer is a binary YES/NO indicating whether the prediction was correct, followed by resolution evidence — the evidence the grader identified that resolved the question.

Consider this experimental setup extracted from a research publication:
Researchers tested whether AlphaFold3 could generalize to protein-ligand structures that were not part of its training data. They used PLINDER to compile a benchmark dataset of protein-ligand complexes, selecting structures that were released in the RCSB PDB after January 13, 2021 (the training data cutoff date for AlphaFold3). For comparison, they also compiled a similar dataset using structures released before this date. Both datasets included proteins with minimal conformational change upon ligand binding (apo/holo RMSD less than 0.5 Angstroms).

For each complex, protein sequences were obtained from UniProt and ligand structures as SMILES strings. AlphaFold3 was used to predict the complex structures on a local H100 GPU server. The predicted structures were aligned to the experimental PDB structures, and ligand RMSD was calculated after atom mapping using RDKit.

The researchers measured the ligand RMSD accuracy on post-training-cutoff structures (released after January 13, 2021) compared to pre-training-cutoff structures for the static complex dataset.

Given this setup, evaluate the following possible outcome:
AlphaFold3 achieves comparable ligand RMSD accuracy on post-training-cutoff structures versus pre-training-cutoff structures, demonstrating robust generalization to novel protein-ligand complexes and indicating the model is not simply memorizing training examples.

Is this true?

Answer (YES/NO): NO